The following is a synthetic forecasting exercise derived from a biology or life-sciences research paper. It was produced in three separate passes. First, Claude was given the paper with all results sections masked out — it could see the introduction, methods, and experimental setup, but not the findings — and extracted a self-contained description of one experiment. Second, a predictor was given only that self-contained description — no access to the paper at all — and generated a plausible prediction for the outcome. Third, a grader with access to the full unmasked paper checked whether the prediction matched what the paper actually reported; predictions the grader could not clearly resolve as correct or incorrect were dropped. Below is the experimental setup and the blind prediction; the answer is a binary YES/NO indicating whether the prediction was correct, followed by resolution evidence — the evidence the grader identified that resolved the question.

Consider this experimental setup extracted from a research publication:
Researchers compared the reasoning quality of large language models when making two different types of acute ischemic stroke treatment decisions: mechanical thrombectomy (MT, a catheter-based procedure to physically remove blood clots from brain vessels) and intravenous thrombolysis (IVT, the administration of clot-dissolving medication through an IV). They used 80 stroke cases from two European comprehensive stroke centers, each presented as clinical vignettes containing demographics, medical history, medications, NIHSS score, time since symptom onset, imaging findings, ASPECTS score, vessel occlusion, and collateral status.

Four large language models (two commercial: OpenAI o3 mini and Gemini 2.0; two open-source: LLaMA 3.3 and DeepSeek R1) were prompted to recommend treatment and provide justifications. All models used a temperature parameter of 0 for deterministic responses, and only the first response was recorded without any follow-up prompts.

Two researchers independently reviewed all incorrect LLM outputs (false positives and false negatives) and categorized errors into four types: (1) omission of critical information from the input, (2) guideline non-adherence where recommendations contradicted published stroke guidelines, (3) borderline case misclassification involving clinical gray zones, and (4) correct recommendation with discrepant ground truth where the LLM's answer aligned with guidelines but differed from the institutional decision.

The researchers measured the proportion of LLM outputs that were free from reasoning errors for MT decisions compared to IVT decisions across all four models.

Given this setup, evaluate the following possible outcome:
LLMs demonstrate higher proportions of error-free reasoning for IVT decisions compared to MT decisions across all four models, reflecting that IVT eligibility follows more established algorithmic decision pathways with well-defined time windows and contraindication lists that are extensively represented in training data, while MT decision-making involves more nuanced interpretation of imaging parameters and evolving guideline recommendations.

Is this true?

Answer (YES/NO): NO